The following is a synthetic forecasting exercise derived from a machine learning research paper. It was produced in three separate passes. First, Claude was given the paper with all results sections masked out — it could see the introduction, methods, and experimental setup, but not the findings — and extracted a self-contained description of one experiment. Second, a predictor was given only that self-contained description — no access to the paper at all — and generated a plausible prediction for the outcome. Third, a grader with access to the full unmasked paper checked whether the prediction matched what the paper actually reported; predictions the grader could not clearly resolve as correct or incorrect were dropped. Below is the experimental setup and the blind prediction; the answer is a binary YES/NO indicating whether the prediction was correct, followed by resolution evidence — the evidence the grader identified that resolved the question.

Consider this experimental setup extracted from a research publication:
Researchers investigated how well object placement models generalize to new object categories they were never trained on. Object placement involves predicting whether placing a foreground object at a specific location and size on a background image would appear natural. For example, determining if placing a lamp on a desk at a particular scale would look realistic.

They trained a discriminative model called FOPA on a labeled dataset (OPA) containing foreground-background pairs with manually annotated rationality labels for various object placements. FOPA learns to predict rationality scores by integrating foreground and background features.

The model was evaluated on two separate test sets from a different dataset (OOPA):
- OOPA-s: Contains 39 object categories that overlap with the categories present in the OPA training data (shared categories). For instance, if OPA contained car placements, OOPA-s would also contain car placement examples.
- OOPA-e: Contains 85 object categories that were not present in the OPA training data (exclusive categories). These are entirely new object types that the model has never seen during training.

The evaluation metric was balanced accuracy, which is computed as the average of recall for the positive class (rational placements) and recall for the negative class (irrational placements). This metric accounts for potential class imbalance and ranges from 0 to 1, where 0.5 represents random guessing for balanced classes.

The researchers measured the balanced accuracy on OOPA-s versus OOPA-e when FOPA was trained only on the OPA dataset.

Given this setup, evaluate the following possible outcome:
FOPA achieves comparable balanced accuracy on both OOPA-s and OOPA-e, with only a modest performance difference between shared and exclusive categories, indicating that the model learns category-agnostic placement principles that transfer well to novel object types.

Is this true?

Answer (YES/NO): NO